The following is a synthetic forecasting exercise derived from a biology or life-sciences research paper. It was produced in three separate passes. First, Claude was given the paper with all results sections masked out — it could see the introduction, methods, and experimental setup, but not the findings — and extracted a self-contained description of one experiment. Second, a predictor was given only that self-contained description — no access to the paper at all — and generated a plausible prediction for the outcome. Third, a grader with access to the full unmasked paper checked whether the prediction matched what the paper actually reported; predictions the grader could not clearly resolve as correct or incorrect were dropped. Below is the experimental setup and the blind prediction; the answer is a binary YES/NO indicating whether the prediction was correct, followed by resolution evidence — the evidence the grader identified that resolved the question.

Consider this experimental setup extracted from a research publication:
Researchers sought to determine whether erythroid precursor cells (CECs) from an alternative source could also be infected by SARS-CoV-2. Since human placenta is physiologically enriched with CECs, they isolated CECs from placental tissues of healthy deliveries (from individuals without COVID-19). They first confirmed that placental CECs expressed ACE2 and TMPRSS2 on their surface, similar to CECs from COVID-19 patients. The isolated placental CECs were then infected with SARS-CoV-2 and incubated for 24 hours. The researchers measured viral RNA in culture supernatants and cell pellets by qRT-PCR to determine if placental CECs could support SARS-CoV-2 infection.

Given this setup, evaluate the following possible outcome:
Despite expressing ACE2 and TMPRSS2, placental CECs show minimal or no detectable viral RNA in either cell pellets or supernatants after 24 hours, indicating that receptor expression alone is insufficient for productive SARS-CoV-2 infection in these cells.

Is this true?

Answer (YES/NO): NO